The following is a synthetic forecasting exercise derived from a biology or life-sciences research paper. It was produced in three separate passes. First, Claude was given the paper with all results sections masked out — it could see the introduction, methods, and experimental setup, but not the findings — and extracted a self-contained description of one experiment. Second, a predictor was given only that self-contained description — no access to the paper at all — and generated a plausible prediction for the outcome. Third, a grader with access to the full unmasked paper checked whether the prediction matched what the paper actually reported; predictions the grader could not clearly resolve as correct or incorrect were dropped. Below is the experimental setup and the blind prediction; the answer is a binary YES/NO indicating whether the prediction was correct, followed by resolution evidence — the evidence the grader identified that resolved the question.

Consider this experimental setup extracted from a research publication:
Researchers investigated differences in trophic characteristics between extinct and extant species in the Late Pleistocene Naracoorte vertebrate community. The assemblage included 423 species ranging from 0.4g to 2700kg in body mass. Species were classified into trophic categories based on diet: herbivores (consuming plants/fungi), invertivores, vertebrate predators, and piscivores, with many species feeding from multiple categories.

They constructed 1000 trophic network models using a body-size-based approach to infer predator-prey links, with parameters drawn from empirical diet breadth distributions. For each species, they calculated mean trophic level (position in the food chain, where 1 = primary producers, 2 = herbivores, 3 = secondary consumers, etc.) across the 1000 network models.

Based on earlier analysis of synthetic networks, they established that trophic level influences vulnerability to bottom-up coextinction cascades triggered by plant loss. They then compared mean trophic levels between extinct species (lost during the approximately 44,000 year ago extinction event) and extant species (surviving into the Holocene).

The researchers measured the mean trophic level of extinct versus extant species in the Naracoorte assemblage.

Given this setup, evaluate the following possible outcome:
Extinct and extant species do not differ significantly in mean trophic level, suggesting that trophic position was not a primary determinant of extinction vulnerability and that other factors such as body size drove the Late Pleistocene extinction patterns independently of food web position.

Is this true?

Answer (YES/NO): NO